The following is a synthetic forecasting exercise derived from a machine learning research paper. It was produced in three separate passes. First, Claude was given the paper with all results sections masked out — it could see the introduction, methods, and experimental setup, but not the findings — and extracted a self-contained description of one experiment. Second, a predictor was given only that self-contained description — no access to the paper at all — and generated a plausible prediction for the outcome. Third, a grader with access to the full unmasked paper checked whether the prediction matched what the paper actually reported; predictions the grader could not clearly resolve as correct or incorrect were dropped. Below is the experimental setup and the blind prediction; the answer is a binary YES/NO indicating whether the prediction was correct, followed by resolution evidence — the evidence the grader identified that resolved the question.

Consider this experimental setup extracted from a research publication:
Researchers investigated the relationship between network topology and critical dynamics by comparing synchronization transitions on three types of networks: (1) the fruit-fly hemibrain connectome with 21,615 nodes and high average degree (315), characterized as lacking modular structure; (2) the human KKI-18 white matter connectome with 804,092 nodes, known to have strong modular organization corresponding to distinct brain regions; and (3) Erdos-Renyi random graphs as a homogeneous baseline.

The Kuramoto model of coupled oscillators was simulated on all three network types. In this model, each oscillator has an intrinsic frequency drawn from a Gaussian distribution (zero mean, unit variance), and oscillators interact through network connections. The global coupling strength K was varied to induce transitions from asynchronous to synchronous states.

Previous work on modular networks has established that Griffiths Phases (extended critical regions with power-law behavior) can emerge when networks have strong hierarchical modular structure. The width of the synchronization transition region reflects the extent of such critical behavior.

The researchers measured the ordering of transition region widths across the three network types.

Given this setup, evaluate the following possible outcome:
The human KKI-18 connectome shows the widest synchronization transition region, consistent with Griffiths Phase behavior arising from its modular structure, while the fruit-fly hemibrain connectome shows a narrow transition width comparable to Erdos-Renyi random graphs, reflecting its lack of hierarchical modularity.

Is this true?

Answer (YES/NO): YES